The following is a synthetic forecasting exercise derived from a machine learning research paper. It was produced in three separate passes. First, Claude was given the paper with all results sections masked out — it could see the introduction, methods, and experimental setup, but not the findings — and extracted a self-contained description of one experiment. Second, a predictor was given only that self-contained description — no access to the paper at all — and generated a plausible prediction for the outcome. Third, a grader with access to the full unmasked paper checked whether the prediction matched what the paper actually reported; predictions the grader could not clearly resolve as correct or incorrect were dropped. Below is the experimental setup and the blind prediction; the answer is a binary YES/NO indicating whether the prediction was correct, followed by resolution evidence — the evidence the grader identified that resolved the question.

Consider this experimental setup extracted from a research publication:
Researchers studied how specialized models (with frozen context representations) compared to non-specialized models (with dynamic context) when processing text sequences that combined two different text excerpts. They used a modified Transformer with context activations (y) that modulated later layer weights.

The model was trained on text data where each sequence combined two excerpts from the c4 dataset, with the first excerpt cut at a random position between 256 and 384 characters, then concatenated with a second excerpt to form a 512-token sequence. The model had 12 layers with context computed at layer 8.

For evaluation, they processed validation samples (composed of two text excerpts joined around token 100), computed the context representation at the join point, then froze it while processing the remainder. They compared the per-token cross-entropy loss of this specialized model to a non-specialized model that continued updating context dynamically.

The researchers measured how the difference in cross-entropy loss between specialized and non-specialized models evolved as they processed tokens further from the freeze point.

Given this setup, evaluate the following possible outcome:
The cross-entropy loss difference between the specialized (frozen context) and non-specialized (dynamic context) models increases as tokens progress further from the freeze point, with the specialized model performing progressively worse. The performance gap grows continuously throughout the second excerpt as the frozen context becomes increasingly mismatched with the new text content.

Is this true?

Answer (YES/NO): NO